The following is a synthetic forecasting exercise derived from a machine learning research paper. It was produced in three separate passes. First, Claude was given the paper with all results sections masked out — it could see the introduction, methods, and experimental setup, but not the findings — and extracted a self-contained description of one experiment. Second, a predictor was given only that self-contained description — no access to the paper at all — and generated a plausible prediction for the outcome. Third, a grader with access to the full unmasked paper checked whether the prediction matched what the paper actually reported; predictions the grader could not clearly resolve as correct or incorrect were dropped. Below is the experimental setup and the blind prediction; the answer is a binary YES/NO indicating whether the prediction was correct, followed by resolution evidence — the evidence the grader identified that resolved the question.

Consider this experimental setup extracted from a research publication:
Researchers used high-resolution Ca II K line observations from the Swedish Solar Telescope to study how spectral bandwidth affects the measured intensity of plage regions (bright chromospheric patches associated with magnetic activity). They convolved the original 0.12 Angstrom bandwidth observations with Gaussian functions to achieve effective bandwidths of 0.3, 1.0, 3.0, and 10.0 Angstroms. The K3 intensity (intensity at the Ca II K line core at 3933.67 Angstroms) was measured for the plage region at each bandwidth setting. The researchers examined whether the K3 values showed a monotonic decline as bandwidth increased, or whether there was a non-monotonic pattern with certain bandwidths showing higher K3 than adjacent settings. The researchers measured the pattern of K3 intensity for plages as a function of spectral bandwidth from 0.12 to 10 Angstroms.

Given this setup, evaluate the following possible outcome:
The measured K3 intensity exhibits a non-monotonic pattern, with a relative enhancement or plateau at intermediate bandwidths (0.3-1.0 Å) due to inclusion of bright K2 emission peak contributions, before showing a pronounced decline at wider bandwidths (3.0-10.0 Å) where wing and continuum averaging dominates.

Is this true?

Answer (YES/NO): NO